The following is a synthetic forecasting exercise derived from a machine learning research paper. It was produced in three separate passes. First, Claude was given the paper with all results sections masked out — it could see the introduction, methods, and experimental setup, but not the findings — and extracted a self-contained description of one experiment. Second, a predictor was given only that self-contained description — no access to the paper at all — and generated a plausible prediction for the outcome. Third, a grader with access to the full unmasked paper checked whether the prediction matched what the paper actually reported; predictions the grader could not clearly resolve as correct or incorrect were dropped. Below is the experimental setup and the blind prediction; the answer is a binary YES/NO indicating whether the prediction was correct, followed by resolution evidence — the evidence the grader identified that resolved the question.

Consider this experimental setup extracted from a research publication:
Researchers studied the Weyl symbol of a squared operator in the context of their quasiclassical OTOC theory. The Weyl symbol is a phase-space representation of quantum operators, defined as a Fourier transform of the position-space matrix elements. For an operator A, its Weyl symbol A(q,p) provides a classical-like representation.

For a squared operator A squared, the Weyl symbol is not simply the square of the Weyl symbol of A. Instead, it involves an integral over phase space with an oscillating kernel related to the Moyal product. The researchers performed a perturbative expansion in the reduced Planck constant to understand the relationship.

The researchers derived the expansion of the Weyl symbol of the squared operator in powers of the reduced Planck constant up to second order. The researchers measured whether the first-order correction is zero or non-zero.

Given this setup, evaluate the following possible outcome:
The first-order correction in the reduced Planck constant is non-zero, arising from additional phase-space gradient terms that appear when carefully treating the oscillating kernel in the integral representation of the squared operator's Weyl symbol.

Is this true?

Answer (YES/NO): NO